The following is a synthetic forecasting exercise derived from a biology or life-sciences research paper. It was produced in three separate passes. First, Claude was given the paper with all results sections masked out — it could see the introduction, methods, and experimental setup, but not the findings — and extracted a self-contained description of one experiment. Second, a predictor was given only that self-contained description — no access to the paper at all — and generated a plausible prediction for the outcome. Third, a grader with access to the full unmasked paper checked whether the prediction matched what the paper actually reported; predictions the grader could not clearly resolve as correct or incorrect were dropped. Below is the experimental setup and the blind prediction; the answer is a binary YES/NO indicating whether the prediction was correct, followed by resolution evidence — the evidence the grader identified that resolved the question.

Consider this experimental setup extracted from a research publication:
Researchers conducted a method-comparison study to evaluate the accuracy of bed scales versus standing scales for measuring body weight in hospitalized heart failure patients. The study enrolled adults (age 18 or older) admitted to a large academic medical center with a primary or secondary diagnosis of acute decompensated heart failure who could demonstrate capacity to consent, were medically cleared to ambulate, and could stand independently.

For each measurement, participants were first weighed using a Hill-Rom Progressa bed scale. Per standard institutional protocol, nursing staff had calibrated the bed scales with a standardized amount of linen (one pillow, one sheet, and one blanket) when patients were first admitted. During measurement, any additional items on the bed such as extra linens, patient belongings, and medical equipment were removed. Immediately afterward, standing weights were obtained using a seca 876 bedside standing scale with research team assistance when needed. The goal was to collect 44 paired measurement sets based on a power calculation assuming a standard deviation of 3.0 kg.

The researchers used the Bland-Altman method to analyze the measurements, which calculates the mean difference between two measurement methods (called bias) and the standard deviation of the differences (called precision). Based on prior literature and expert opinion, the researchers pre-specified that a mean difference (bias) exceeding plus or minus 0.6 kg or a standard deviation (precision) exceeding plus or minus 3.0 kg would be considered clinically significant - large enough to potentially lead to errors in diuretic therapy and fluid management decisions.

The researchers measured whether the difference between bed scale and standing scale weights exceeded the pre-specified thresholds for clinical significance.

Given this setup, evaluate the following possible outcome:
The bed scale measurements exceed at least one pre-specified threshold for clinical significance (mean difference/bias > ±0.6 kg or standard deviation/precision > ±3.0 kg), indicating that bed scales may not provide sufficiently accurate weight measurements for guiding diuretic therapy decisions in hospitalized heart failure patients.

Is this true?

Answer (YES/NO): YES